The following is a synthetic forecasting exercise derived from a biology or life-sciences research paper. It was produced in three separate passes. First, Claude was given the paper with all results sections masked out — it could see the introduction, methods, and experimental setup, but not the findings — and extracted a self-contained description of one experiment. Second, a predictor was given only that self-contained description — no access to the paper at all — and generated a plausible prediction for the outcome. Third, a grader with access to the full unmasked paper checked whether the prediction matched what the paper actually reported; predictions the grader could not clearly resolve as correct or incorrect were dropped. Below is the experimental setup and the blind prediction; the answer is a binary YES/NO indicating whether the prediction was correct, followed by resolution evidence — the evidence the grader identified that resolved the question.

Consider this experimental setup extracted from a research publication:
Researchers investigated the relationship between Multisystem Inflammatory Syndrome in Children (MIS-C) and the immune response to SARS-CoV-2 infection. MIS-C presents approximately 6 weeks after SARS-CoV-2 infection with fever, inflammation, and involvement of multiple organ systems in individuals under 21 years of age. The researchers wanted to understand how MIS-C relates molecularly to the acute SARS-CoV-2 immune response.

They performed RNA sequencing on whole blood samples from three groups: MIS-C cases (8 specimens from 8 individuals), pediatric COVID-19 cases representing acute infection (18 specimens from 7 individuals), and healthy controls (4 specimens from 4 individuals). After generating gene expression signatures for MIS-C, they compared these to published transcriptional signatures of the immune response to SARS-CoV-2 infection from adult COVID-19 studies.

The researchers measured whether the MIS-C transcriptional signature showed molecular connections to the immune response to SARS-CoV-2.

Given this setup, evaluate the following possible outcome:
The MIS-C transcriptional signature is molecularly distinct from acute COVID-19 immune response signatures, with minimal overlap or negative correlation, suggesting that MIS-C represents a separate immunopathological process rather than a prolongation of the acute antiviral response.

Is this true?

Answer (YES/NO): NO